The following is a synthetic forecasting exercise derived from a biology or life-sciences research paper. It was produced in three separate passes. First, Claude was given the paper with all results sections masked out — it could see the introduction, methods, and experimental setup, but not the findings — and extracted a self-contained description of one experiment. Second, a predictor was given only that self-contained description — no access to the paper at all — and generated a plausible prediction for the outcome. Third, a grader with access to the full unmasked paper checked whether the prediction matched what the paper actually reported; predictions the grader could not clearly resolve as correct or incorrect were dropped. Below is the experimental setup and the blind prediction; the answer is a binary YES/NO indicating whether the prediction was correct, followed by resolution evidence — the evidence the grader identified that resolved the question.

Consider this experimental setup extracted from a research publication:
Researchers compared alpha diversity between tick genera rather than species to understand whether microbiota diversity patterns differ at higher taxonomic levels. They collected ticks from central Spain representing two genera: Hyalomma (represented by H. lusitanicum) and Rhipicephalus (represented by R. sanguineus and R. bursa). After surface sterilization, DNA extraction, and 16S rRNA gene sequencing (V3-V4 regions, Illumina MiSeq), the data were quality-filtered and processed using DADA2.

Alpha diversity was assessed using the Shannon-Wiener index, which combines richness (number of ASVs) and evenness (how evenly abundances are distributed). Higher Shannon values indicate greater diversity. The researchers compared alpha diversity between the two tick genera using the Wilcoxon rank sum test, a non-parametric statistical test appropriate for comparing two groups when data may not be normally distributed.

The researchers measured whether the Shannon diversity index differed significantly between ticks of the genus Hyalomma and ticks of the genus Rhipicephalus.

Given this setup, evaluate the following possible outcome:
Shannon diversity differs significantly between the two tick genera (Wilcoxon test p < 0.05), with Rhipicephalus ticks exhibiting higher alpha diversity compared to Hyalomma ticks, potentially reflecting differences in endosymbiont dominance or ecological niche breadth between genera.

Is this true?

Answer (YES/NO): NO